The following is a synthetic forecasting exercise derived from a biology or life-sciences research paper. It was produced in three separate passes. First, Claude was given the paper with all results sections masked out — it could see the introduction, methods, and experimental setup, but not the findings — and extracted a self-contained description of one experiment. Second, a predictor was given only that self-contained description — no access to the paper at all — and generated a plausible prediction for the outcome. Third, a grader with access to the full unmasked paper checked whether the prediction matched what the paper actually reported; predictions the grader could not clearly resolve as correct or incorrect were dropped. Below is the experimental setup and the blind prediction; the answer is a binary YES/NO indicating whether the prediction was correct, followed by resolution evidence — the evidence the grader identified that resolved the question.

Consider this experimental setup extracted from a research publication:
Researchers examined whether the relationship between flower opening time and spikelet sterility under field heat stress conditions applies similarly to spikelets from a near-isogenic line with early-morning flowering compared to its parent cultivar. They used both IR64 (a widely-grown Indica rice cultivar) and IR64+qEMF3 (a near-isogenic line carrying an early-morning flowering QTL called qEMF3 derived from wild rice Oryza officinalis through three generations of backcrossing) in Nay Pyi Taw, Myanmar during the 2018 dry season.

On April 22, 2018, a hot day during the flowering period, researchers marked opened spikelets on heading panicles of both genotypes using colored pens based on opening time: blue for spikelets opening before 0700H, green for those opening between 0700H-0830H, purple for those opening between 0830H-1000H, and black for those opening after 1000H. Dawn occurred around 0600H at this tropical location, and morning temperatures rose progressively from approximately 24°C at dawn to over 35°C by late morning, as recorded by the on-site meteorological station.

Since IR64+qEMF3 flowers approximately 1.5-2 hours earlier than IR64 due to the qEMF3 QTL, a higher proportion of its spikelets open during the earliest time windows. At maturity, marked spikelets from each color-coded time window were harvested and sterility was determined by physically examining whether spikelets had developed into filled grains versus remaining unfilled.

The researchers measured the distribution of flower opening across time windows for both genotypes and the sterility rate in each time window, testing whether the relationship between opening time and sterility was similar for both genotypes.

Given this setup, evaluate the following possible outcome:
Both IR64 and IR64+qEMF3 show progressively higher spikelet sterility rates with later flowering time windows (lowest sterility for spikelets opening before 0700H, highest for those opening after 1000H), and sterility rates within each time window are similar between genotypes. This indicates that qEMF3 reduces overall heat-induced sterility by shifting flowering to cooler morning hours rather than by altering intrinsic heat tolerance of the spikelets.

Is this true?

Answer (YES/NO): YES